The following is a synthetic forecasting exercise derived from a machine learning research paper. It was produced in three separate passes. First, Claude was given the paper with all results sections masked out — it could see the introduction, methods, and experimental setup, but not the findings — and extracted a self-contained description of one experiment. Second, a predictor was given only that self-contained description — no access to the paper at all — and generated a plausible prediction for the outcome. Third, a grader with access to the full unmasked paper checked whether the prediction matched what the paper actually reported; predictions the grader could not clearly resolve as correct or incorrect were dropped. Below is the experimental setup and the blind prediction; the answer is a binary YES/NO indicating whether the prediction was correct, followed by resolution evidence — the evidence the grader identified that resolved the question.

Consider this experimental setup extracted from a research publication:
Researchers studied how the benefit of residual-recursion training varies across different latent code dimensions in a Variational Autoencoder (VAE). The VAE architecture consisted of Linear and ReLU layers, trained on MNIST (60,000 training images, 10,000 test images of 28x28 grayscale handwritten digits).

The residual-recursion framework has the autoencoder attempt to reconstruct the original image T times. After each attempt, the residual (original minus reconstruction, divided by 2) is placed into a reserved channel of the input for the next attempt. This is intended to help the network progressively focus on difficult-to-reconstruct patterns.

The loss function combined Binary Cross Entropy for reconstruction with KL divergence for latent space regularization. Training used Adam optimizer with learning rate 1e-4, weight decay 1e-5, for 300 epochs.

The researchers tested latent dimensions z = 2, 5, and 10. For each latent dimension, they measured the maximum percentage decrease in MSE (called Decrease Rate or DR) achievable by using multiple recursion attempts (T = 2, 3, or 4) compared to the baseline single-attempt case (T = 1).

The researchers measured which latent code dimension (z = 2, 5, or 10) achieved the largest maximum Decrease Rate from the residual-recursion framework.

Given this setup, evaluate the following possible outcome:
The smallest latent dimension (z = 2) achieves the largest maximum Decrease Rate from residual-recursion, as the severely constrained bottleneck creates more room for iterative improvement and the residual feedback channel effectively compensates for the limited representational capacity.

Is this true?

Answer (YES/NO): NO